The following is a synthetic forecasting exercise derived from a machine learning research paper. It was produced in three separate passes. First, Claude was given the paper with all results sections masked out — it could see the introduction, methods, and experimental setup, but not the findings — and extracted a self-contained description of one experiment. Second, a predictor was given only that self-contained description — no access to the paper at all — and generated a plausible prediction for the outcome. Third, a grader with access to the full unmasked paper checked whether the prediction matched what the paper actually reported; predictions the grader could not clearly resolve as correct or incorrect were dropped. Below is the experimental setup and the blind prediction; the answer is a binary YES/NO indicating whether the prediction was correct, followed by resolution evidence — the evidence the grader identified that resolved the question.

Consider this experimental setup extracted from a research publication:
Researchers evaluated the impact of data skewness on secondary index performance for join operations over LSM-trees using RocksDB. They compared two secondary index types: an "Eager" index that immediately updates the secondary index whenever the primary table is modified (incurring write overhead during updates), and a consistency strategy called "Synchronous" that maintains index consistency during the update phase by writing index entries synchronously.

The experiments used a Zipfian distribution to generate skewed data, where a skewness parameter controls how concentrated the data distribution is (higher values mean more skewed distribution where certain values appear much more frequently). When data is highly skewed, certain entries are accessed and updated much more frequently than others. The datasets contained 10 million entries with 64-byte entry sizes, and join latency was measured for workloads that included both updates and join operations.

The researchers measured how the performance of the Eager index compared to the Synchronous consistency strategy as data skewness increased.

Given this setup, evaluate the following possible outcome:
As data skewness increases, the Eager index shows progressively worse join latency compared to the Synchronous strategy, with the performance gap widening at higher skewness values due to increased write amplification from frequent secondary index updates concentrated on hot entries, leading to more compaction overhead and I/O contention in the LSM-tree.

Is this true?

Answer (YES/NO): NO